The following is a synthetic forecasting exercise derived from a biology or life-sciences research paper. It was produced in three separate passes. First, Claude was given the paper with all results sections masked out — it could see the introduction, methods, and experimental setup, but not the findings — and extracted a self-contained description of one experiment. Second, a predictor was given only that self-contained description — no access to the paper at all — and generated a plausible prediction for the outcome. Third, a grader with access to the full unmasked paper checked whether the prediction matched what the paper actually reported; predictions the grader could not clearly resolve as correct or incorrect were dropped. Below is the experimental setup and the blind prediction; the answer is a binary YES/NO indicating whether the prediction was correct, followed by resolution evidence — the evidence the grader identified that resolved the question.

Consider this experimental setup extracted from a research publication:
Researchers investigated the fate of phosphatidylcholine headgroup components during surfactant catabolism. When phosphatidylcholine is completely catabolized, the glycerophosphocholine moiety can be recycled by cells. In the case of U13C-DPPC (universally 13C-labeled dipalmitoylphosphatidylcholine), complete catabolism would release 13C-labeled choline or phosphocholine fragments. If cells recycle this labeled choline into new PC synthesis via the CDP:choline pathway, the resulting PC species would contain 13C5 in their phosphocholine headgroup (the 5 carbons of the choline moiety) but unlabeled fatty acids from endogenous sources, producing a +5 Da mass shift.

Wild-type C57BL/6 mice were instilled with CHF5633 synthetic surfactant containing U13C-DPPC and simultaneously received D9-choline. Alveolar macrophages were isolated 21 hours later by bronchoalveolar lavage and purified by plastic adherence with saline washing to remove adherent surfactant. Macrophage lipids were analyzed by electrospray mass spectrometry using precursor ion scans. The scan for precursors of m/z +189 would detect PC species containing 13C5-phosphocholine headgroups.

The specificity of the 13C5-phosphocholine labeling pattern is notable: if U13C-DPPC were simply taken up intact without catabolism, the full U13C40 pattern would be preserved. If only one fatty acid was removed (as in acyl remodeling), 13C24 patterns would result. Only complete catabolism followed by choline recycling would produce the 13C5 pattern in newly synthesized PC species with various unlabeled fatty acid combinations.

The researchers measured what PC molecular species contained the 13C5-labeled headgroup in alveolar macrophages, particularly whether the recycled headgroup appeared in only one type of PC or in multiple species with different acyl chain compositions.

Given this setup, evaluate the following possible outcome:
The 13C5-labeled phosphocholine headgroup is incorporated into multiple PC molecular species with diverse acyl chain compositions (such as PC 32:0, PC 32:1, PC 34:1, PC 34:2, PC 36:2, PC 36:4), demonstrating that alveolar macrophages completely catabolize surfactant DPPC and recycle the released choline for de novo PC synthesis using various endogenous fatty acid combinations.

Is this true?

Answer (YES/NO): NO